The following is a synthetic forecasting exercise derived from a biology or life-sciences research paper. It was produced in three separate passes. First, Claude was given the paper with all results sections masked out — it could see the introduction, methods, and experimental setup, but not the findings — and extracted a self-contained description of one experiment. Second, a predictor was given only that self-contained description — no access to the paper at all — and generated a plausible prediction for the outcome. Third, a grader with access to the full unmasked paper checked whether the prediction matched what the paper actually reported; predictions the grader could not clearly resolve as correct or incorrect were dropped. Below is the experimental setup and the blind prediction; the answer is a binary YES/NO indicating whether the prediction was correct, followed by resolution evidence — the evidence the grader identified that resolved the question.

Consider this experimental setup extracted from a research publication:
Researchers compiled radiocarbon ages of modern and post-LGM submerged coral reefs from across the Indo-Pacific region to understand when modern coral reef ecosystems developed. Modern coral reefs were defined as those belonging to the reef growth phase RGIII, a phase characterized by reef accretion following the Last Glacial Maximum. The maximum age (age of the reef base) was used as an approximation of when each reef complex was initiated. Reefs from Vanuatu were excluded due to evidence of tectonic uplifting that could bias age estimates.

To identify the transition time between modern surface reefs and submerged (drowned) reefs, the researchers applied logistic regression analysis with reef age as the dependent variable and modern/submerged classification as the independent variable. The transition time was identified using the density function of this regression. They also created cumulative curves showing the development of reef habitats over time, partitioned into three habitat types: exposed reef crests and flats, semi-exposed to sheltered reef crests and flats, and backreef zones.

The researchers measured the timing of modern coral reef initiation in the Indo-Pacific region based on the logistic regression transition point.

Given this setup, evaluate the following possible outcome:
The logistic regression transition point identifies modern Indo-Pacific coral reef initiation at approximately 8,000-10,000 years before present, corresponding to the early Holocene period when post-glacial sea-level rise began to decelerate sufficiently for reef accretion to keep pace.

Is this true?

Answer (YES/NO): YES